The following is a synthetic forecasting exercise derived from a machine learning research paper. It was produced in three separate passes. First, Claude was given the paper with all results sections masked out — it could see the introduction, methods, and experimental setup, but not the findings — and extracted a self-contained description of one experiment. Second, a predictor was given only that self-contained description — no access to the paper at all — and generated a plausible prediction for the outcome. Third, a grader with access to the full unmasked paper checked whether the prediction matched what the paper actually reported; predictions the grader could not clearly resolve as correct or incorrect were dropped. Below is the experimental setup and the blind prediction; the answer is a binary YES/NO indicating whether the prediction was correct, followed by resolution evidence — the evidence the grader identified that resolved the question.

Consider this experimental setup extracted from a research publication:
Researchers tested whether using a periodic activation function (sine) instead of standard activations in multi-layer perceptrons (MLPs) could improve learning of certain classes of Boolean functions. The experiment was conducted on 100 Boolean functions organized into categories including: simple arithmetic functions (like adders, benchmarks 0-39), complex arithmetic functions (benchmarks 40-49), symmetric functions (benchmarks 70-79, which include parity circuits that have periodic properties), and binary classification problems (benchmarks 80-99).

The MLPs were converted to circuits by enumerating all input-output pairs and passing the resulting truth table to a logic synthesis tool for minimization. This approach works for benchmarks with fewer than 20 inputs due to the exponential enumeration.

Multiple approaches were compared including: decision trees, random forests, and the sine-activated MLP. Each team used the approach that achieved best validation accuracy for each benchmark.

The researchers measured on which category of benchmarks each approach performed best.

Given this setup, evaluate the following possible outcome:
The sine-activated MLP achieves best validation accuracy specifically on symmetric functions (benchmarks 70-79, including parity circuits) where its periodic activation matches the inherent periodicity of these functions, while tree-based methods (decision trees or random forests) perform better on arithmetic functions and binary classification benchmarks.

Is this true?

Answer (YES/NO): YES